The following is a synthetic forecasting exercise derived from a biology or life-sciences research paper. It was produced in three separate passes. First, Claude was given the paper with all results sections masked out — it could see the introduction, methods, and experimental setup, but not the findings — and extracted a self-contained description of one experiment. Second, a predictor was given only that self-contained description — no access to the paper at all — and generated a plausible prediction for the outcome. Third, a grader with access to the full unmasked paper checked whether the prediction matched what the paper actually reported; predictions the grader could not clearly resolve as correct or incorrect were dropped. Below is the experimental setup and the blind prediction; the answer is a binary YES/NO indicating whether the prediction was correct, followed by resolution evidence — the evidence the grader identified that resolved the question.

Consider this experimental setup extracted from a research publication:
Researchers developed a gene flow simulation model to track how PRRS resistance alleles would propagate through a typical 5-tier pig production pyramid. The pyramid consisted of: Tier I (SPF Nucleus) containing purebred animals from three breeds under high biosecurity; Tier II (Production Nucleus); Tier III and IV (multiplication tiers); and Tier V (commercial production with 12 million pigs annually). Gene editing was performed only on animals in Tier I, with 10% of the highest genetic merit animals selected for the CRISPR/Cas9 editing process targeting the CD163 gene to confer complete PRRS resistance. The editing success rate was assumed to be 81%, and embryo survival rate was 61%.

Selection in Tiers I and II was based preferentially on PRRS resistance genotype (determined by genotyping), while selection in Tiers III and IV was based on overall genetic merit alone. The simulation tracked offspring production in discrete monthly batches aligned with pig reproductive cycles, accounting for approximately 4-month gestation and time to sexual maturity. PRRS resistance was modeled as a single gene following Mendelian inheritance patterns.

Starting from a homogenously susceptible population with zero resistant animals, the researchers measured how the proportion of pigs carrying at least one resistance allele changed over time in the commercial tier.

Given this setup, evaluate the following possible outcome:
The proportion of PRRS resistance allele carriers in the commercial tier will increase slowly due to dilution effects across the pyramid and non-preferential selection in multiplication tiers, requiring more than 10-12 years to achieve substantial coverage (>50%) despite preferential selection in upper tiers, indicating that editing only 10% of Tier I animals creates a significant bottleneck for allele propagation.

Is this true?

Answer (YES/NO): NO